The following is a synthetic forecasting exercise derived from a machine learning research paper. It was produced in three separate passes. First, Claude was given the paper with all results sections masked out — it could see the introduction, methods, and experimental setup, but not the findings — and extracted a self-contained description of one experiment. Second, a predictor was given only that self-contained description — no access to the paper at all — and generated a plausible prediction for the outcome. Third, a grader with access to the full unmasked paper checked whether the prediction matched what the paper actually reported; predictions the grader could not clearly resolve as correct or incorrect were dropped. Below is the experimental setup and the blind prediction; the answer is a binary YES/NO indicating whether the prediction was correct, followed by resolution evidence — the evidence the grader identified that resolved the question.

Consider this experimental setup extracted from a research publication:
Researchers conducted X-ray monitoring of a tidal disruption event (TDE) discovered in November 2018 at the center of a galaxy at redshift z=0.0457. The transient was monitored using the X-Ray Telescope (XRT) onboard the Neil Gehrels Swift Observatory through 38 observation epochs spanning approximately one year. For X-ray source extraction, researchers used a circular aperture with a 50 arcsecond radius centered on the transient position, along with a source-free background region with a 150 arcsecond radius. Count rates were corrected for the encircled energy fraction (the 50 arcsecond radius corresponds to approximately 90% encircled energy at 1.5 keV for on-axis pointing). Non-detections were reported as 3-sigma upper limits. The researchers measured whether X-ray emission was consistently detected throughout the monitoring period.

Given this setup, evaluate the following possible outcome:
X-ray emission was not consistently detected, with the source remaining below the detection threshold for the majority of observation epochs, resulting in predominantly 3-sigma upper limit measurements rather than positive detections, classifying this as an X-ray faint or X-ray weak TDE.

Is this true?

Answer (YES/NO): YES